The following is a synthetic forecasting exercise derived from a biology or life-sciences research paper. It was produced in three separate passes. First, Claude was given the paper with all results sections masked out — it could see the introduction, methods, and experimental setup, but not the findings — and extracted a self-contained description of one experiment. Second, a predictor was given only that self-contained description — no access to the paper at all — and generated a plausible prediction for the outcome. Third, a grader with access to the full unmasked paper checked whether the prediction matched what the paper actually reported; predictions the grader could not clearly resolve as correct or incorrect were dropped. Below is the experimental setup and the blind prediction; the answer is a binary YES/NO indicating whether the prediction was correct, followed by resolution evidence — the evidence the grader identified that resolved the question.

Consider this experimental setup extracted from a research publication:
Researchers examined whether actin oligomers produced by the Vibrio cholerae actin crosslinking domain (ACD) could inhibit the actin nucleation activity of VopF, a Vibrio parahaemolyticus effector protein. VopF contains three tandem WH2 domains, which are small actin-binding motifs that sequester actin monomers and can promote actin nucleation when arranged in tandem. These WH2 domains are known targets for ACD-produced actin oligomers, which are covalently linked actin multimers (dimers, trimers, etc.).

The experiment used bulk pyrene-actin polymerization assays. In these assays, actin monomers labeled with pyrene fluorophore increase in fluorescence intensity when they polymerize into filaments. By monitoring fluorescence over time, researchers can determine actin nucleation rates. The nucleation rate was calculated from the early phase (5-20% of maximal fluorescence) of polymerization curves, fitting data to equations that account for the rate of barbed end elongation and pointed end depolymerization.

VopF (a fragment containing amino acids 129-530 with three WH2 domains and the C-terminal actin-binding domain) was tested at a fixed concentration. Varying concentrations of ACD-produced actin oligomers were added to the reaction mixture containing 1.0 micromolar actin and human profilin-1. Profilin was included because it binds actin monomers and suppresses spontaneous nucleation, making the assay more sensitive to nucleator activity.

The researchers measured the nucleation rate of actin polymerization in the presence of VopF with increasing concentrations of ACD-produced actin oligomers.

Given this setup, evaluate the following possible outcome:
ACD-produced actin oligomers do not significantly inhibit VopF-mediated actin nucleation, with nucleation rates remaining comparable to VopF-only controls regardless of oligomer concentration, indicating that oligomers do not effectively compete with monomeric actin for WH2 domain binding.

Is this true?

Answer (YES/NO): NO